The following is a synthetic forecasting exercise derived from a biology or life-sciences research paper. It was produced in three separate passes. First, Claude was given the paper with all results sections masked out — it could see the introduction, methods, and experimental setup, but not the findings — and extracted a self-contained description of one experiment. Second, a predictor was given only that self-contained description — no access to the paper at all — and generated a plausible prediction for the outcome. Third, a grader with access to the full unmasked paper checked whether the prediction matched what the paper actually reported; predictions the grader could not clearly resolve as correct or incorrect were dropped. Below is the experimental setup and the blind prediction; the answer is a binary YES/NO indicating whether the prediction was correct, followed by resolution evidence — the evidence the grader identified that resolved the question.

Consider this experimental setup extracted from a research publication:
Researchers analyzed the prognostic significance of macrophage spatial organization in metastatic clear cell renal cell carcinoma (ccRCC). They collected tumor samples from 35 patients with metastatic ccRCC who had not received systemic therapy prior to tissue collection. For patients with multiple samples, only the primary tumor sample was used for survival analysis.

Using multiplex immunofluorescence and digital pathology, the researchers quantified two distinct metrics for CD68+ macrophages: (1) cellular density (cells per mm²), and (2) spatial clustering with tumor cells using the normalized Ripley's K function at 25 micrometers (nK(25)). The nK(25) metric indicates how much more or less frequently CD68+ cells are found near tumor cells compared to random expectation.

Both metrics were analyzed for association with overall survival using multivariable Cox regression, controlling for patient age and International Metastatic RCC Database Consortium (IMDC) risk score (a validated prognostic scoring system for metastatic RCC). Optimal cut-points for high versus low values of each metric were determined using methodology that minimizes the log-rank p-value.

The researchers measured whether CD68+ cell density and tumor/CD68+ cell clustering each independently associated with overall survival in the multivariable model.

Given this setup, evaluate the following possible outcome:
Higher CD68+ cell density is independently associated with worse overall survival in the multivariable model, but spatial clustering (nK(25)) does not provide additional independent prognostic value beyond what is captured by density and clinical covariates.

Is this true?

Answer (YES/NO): NO